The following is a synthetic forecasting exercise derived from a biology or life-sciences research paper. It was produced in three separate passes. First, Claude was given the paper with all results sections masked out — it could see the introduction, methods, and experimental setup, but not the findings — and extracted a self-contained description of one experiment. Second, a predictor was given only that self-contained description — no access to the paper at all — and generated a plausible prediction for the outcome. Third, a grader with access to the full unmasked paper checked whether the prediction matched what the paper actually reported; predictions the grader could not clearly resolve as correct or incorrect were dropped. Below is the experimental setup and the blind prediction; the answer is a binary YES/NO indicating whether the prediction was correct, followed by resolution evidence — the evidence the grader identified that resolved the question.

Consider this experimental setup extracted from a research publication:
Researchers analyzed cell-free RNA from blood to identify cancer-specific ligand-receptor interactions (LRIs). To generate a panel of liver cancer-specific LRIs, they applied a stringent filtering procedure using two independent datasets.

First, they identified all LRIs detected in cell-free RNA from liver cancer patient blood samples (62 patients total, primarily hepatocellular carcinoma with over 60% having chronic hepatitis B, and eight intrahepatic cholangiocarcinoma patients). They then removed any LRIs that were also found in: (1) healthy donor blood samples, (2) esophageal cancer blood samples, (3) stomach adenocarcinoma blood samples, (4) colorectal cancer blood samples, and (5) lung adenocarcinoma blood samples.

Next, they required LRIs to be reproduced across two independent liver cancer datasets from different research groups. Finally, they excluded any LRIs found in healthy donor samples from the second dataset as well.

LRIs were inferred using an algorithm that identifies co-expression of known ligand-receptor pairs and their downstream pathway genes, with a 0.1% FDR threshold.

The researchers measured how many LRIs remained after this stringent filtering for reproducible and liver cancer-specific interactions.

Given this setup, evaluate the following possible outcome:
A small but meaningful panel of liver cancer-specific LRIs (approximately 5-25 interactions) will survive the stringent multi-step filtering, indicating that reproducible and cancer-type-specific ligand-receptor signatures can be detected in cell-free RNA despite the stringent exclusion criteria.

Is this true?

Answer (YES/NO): NO